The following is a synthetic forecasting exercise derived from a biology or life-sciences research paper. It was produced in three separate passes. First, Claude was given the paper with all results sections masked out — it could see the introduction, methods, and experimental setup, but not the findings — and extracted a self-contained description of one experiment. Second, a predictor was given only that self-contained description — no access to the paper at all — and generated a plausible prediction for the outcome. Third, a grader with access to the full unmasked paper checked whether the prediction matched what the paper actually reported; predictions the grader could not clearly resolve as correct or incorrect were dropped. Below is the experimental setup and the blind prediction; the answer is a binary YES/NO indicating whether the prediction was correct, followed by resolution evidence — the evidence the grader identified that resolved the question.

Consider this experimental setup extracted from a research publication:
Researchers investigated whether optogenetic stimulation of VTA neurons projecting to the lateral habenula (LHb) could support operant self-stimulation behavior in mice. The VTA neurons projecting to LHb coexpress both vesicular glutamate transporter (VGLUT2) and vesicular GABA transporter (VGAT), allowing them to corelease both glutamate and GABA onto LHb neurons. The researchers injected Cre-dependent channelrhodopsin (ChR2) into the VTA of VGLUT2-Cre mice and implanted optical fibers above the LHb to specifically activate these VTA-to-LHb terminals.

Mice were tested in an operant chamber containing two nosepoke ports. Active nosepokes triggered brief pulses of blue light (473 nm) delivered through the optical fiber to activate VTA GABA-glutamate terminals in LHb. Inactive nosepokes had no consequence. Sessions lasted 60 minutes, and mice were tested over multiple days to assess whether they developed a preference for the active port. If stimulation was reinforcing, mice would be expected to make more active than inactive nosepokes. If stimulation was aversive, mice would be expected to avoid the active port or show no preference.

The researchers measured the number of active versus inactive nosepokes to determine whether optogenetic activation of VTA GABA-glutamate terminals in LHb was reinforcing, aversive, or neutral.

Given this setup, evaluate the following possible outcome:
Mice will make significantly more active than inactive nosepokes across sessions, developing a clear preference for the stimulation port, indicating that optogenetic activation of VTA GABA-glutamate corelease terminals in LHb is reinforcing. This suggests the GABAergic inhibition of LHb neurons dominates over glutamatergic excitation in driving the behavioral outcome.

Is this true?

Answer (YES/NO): YES